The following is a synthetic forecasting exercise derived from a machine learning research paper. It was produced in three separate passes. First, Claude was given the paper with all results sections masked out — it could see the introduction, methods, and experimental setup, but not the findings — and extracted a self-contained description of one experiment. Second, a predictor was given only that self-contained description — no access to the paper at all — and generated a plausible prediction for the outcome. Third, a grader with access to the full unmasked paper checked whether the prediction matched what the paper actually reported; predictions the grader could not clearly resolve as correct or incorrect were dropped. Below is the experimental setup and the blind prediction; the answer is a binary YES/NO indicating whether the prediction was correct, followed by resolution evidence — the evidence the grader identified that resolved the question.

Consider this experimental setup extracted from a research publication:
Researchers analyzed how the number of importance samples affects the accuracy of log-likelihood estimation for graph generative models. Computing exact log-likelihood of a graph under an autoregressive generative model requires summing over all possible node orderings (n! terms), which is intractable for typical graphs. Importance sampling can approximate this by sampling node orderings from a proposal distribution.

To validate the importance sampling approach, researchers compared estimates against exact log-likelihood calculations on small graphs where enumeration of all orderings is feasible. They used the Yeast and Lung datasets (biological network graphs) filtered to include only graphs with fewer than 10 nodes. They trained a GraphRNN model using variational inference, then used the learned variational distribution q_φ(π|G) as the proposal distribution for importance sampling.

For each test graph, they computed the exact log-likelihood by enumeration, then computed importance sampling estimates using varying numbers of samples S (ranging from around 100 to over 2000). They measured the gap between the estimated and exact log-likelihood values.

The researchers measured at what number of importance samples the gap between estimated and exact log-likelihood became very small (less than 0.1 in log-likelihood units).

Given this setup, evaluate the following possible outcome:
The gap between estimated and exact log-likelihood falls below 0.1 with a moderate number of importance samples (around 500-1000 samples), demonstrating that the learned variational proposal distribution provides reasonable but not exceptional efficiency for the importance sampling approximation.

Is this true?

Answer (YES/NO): NO